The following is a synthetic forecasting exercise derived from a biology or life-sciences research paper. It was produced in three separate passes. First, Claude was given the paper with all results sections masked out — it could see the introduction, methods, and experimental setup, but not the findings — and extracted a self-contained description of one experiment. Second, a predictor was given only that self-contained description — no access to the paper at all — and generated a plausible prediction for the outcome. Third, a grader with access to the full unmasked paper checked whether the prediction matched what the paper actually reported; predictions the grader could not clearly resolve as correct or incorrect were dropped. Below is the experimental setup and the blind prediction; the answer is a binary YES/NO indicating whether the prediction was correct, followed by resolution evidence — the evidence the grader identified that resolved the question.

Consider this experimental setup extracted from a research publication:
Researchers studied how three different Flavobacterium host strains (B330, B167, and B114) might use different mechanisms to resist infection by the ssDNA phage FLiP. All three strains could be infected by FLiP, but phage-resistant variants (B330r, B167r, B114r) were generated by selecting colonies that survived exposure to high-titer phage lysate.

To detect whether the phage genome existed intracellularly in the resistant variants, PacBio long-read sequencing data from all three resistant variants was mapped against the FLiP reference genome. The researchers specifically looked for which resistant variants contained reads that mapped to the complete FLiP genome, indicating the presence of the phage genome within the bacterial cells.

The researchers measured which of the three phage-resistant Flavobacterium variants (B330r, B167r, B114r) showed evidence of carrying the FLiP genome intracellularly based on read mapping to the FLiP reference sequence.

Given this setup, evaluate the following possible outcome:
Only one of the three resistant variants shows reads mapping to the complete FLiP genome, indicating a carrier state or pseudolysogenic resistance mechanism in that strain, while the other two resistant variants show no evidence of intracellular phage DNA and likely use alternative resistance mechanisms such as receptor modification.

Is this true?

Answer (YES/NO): NO